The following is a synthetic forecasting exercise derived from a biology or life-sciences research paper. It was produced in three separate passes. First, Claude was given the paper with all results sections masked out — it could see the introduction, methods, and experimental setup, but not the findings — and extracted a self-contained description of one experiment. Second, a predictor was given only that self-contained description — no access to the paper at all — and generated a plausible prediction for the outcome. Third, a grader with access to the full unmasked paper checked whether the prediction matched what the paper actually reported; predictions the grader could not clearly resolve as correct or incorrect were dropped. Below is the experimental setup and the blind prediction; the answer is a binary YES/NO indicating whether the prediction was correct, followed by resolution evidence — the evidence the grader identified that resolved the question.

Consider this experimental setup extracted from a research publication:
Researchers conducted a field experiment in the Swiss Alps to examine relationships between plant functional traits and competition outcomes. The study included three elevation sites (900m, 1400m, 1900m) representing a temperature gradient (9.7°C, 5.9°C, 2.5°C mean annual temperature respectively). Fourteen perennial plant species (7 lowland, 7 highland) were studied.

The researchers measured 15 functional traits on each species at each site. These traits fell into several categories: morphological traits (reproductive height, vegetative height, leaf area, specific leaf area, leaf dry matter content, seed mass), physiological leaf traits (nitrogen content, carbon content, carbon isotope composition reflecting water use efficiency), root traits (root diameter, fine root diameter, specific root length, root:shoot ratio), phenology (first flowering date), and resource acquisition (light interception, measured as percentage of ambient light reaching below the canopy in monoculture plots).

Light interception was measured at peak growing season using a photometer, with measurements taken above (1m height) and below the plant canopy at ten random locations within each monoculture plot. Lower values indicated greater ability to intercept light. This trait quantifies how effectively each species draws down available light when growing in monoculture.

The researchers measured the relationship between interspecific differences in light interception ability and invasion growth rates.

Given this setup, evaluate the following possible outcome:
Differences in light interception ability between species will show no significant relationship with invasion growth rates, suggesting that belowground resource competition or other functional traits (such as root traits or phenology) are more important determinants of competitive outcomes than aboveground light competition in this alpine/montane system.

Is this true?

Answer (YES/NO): NO